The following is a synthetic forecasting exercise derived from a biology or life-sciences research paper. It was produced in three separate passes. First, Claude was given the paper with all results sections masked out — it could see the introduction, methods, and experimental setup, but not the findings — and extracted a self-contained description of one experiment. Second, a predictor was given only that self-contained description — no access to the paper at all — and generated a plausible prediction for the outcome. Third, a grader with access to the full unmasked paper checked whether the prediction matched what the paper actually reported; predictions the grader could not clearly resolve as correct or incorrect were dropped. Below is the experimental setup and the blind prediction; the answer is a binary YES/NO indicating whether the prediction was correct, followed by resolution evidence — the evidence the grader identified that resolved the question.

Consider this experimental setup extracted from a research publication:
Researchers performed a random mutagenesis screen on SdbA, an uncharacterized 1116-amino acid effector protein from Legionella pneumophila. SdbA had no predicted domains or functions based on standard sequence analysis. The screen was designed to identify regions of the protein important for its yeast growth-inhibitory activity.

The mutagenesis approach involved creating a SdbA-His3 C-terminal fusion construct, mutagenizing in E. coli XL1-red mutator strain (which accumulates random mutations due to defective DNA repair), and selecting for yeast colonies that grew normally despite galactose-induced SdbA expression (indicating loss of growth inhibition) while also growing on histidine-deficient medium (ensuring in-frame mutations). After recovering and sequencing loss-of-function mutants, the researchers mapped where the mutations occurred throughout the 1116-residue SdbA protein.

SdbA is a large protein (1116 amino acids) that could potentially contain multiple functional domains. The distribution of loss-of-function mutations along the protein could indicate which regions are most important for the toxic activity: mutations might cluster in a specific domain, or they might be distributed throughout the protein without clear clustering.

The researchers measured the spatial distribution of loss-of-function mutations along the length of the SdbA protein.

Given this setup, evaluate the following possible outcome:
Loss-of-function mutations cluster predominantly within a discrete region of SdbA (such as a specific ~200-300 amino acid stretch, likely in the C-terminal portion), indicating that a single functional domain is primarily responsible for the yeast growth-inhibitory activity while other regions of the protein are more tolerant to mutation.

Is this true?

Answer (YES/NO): YES